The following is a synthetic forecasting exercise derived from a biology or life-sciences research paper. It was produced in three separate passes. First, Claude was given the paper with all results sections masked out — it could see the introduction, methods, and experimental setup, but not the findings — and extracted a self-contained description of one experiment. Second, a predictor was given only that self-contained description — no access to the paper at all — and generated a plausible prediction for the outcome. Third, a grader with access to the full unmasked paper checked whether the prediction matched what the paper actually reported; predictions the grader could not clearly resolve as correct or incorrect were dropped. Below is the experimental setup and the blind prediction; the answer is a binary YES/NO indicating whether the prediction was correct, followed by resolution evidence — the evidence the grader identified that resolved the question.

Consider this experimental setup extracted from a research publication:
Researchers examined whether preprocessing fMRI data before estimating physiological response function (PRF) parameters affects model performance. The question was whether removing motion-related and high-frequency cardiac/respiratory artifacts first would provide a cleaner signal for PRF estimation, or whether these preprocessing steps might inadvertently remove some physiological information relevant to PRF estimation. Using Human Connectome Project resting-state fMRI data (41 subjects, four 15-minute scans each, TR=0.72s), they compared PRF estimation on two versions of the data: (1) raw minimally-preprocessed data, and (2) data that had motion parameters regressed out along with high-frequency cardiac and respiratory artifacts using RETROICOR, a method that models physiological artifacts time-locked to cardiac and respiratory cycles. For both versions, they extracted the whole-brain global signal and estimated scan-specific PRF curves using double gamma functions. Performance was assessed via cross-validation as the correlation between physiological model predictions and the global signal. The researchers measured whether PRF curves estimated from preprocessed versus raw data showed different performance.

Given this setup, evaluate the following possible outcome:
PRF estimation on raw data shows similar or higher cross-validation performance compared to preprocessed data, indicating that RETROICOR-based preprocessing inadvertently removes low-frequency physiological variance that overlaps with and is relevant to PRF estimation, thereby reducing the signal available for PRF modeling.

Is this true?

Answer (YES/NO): YES